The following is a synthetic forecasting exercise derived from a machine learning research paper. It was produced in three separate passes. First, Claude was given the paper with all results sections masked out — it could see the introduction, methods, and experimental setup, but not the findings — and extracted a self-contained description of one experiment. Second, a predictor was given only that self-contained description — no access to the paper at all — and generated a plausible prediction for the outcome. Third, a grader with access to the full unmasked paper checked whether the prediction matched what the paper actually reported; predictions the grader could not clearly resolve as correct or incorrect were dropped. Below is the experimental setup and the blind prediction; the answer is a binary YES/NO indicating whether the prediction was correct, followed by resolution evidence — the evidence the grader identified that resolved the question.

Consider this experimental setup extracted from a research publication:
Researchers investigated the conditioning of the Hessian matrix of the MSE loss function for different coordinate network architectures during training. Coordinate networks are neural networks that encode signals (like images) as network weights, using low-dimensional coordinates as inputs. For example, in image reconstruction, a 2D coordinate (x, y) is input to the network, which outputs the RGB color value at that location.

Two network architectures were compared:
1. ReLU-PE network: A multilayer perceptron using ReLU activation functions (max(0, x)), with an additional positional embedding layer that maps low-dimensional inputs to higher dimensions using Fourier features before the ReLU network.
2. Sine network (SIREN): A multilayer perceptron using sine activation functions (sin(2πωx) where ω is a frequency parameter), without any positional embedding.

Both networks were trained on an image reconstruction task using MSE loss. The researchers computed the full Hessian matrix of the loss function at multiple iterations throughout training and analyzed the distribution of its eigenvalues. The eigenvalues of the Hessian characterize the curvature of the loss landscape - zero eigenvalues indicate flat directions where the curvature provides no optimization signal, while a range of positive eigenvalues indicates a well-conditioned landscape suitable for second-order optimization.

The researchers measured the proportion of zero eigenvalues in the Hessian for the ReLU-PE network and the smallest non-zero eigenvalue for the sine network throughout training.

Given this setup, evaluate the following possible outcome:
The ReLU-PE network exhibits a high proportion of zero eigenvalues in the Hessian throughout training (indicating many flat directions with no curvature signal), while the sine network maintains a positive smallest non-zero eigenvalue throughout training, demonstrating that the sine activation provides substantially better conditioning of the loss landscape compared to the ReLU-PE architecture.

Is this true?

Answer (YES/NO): YES